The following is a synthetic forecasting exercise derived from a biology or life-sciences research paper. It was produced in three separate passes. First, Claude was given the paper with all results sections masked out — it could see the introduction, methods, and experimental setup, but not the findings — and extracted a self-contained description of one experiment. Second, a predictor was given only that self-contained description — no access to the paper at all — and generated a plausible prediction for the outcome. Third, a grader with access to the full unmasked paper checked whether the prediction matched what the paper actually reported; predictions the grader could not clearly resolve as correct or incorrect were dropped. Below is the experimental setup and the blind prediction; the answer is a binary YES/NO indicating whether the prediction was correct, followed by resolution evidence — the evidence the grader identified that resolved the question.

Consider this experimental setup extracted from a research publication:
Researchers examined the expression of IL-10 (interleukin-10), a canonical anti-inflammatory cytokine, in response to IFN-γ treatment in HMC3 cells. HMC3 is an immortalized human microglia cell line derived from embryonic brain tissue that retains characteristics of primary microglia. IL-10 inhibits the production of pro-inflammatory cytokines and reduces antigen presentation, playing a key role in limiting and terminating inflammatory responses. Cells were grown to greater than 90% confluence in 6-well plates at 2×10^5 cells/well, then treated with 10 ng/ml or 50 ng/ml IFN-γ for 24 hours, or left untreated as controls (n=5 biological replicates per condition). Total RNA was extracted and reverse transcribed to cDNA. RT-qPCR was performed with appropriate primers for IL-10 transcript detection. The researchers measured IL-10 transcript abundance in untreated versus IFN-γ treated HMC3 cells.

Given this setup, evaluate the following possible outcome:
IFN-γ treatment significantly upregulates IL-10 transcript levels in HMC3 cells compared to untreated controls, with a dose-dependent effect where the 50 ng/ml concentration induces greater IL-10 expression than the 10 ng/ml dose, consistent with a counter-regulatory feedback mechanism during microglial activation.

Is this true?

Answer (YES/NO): NO